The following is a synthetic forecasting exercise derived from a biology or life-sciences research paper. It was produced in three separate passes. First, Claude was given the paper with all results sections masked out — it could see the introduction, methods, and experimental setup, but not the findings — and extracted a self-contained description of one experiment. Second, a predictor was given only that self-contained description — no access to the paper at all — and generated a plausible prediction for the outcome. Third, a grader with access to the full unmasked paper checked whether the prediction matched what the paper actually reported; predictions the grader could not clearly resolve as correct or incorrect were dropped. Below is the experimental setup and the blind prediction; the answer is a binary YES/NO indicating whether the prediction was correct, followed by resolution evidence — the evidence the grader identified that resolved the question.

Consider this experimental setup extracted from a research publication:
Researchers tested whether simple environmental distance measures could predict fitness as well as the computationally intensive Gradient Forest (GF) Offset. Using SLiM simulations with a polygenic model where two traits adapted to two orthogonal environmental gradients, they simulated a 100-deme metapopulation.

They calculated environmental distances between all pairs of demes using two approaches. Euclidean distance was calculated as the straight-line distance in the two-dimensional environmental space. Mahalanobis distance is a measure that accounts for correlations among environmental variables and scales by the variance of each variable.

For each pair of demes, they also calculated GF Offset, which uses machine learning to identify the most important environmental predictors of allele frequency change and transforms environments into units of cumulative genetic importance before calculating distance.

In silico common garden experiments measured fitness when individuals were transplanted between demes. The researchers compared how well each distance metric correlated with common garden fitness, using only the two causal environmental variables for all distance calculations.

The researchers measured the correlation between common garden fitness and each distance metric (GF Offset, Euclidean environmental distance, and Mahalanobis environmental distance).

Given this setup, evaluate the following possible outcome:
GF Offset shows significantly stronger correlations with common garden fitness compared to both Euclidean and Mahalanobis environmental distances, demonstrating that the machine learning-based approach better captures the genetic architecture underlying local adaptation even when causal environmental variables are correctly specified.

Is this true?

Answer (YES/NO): NO